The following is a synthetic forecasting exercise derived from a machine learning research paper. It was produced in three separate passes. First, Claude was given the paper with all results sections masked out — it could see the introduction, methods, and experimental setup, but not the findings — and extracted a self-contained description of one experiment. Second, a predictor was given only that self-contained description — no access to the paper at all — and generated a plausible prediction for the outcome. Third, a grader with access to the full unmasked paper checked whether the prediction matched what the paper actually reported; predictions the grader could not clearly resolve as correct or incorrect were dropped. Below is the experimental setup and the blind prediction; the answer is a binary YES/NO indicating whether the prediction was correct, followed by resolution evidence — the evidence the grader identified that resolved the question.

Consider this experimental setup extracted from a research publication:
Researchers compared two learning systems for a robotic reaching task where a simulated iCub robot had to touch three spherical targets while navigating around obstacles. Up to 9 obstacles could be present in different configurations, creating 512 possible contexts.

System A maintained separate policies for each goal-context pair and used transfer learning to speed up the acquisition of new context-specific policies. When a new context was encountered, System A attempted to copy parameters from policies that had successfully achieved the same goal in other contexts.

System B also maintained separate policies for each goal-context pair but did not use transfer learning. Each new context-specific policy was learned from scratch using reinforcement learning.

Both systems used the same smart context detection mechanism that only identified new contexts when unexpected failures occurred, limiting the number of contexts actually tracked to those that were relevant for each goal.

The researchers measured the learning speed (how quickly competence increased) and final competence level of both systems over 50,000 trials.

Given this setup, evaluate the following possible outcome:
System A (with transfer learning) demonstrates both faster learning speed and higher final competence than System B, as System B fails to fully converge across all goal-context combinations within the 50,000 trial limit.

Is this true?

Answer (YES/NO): YES